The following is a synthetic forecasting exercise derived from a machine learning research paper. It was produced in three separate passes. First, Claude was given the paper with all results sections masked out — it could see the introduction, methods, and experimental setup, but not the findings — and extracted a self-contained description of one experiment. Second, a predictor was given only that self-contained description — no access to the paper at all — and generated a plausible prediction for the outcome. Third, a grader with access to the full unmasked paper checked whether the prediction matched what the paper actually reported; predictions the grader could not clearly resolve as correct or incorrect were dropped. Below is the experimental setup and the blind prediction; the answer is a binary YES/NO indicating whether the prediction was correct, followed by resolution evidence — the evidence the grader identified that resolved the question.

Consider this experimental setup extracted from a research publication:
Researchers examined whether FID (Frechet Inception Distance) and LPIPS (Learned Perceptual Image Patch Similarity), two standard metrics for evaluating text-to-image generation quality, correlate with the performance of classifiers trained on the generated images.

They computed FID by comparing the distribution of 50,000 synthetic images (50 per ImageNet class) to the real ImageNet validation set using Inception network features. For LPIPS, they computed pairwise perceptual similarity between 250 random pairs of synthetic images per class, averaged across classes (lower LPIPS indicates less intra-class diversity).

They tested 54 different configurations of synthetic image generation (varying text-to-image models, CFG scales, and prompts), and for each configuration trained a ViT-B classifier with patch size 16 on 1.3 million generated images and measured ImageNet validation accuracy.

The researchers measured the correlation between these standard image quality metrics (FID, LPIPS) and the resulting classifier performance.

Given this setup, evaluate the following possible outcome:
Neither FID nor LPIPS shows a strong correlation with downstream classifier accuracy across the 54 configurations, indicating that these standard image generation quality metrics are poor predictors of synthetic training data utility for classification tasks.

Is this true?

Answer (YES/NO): YES